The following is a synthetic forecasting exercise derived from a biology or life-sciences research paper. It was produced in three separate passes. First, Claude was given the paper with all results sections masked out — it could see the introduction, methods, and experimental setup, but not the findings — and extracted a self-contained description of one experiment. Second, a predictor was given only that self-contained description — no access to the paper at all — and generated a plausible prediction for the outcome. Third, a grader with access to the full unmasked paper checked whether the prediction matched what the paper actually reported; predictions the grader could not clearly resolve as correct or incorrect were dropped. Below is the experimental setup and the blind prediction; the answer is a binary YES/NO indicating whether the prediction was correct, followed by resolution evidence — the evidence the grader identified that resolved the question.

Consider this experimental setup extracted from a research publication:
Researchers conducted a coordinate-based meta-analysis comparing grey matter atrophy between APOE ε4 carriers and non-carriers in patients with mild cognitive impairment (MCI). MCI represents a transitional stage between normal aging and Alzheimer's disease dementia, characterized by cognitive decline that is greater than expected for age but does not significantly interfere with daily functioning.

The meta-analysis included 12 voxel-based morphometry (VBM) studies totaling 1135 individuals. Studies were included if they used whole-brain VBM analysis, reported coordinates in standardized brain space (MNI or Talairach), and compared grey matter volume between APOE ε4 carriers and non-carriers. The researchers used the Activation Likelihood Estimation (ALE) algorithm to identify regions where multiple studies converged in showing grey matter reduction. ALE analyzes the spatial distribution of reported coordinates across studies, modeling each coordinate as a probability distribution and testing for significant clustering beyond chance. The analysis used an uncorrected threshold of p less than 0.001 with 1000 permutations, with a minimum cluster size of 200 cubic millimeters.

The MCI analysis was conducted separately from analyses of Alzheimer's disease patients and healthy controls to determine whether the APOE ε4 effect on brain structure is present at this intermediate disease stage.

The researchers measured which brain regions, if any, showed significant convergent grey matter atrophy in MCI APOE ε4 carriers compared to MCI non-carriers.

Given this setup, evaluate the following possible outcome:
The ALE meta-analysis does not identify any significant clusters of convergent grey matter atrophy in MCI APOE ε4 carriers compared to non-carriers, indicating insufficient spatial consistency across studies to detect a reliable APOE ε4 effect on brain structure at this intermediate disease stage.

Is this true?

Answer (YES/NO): NO